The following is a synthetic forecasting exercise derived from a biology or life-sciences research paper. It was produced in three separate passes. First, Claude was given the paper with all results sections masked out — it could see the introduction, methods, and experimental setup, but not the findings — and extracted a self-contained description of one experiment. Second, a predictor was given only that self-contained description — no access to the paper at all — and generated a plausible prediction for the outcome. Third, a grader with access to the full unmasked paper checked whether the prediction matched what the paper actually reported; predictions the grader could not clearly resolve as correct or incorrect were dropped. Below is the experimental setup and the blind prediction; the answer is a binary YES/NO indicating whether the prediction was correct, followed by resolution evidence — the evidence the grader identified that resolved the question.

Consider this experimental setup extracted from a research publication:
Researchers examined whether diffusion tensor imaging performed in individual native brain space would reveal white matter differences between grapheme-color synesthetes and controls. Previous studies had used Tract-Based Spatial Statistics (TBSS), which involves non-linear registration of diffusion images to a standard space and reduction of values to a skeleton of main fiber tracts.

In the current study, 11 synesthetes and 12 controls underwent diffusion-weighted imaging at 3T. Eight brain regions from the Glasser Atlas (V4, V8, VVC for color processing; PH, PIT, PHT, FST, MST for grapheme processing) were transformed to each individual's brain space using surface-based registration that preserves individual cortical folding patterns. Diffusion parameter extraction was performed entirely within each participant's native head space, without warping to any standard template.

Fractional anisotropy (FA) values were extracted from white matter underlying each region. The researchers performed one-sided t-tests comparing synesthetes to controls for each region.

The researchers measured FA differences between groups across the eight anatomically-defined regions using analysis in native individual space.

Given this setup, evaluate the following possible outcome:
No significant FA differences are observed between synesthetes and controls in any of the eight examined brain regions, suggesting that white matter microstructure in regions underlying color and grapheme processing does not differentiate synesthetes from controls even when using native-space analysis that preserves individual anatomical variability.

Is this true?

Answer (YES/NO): YES